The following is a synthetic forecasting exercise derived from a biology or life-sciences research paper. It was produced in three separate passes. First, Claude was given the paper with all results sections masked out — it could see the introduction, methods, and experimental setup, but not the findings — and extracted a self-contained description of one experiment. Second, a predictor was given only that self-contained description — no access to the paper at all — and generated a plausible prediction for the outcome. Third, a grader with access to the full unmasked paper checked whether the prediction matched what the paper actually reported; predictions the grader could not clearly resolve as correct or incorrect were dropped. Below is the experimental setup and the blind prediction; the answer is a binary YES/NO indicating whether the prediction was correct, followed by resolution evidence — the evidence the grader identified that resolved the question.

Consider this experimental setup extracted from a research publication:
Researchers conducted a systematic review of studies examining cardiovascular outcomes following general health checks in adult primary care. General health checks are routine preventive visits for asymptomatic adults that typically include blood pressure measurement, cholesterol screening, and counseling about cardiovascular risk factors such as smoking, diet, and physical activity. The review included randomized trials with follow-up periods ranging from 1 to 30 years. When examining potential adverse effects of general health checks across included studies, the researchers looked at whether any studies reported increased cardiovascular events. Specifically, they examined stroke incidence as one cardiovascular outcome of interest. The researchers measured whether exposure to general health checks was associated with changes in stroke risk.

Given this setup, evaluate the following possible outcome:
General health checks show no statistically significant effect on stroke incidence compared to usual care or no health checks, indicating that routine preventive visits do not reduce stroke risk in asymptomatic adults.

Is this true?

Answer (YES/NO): NO